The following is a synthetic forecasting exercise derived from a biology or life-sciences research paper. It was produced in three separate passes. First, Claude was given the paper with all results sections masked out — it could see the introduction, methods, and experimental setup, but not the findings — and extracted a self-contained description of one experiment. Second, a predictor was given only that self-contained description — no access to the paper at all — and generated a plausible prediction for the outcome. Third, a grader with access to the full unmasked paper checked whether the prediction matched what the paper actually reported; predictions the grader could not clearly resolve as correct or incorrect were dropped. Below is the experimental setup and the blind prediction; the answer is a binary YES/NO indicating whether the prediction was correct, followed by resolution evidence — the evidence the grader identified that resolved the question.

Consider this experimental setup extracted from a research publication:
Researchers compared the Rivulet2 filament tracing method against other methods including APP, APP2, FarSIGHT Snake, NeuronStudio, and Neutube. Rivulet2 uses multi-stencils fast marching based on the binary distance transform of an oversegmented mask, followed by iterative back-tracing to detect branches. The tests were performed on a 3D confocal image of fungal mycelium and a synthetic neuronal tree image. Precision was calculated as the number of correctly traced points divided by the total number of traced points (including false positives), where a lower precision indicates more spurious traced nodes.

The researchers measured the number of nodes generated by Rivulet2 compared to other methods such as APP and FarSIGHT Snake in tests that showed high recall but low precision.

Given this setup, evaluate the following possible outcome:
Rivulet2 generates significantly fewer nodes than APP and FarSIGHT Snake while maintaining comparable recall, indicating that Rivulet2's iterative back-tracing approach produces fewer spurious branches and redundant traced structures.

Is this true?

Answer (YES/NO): NO